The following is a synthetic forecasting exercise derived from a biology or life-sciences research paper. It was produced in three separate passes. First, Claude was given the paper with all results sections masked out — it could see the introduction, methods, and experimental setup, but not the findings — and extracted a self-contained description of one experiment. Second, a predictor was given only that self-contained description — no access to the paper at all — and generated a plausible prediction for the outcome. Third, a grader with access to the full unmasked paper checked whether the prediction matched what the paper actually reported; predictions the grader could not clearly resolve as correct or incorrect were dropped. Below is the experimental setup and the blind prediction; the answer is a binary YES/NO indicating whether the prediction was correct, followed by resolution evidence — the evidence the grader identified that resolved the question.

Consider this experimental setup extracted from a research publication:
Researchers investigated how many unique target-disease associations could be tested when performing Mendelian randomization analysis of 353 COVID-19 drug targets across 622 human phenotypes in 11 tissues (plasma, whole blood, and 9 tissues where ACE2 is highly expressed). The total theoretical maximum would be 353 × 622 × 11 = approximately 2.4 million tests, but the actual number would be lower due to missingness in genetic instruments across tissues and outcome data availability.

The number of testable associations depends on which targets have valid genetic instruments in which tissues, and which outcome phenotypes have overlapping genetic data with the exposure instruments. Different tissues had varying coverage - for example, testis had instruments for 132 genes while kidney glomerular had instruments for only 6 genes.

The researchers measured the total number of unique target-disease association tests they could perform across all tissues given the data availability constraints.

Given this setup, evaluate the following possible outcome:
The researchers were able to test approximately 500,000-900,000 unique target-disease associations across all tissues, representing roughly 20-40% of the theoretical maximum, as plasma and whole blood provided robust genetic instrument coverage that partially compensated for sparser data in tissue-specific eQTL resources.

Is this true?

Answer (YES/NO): NO